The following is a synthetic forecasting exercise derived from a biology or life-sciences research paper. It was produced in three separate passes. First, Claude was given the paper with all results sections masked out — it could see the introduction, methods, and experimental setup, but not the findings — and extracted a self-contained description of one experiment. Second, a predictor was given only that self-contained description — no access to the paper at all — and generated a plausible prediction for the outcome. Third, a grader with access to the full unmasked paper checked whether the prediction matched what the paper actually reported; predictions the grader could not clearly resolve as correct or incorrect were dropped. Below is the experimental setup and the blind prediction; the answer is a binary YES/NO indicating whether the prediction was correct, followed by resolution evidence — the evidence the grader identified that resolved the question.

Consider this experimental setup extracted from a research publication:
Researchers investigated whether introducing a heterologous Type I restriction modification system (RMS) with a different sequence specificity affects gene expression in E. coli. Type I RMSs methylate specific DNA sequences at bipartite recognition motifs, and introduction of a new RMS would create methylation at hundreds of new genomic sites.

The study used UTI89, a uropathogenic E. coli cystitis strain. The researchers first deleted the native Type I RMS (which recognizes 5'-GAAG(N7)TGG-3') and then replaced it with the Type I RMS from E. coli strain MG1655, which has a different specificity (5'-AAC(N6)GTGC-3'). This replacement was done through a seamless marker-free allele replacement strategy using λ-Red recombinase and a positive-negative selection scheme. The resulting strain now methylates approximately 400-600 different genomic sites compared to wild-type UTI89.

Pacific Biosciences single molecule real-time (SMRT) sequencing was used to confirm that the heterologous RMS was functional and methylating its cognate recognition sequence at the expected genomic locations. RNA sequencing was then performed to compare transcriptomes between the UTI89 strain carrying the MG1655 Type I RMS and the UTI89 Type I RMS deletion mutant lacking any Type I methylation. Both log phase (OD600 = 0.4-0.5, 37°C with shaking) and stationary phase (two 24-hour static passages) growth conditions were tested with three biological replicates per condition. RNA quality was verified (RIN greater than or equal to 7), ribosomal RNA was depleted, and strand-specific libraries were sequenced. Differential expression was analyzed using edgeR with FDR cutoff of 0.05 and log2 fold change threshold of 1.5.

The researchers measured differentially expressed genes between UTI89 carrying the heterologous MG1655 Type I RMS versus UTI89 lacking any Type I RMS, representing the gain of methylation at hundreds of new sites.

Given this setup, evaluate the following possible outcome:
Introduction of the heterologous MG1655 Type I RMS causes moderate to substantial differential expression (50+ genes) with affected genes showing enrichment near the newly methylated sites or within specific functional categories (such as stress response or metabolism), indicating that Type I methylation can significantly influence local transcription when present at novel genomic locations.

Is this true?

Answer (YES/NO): NO